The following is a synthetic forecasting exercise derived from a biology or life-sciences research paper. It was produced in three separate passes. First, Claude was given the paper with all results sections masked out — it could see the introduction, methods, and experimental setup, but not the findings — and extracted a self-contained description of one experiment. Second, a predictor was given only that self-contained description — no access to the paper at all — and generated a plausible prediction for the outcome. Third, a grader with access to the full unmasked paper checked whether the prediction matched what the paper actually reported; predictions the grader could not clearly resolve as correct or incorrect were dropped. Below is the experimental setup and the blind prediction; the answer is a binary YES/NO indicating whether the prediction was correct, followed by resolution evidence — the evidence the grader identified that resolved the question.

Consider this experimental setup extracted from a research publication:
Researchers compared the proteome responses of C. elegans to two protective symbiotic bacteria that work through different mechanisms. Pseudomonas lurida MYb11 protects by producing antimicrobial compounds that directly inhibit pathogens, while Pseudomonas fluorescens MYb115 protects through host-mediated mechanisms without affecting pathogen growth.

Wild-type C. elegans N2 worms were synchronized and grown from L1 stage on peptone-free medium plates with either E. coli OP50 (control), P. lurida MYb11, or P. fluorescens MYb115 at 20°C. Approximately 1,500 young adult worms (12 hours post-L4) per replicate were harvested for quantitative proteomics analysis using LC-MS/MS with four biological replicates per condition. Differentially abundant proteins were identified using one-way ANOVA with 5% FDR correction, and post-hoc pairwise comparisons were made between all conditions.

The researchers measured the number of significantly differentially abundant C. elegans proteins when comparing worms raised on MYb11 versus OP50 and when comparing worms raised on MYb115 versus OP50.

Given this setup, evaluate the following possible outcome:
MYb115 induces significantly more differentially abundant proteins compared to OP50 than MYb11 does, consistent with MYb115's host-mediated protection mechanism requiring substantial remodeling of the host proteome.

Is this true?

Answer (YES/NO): NO